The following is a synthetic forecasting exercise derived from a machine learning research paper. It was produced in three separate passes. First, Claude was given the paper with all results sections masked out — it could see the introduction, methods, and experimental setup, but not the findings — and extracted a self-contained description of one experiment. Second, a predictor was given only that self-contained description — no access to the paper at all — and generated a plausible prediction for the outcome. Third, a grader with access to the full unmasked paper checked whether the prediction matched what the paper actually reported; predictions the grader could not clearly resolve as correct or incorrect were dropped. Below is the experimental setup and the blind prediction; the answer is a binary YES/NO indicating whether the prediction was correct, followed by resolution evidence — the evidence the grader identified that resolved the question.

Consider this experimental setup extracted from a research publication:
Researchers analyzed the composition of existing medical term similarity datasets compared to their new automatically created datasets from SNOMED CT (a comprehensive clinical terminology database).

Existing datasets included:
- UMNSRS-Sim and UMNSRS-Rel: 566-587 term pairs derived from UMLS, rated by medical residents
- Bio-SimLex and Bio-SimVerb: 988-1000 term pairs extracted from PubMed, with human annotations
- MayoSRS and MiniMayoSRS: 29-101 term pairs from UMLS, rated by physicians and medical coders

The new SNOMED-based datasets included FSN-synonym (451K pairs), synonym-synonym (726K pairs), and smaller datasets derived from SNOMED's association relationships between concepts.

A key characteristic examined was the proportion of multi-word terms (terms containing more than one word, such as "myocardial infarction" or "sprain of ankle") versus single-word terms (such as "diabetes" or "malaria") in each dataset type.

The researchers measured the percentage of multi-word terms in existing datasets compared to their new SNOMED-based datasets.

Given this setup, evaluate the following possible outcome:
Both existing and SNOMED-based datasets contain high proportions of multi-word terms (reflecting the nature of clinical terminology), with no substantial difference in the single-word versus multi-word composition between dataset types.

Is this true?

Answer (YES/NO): NO